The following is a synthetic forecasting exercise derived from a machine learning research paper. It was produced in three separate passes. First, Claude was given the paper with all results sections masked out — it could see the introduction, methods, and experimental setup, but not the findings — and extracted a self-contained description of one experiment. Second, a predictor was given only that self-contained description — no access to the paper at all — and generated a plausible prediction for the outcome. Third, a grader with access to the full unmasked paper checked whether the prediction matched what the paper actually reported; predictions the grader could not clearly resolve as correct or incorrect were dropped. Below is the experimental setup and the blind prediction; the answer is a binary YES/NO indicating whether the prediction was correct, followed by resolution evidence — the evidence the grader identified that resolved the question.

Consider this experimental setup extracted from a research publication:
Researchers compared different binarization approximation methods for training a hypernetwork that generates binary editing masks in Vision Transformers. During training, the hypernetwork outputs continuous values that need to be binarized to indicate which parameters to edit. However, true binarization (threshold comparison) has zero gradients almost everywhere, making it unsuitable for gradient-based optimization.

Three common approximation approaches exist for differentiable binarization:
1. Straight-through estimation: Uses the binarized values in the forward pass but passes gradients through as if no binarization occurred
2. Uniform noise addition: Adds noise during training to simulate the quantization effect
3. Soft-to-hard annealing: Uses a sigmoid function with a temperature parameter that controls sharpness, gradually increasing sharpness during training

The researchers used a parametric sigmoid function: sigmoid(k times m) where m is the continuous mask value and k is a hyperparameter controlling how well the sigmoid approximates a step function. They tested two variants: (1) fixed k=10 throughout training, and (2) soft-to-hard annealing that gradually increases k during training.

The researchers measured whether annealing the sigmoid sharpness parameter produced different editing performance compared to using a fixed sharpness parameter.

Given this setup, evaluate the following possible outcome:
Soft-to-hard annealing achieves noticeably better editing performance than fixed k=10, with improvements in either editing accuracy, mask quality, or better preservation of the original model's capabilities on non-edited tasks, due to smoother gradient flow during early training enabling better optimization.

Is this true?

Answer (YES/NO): NO